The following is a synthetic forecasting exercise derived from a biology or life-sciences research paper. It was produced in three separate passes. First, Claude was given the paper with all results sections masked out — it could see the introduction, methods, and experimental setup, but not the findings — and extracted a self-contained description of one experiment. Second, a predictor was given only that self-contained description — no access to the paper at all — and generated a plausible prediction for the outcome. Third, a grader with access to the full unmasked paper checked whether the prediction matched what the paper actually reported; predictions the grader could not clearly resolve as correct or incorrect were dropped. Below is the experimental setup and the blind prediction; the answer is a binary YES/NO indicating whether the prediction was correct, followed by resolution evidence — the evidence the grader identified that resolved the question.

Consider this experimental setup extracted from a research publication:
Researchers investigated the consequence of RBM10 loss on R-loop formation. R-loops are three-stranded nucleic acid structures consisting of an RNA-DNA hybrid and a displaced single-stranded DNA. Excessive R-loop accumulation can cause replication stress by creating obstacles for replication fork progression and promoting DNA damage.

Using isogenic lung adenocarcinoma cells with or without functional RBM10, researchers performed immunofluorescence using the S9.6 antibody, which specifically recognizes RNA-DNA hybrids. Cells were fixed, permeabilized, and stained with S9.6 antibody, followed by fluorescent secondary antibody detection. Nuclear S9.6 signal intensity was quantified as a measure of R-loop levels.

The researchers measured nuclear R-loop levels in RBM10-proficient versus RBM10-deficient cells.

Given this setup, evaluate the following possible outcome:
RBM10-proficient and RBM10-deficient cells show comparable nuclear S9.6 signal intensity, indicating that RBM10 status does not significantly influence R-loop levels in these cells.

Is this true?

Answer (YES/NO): NO